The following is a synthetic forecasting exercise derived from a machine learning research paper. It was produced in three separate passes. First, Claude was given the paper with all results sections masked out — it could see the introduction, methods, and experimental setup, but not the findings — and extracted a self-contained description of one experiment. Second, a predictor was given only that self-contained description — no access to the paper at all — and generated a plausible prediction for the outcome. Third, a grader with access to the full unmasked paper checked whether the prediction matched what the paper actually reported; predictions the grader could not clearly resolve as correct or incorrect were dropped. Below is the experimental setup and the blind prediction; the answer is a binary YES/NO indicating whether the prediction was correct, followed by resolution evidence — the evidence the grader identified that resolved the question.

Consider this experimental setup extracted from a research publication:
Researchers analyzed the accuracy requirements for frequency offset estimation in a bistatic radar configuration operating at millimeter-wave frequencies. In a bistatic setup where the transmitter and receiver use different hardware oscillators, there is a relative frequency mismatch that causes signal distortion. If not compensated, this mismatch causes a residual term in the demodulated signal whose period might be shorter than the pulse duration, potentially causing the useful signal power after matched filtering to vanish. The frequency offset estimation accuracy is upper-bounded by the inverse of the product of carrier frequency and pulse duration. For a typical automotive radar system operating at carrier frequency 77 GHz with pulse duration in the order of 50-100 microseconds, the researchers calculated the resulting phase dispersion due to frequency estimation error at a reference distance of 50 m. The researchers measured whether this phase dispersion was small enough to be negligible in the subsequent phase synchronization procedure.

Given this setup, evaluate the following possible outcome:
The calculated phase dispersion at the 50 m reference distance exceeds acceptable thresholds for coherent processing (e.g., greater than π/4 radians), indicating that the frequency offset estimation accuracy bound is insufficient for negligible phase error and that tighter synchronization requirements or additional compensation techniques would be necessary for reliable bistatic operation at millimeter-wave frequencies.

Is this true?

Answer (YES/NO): NO